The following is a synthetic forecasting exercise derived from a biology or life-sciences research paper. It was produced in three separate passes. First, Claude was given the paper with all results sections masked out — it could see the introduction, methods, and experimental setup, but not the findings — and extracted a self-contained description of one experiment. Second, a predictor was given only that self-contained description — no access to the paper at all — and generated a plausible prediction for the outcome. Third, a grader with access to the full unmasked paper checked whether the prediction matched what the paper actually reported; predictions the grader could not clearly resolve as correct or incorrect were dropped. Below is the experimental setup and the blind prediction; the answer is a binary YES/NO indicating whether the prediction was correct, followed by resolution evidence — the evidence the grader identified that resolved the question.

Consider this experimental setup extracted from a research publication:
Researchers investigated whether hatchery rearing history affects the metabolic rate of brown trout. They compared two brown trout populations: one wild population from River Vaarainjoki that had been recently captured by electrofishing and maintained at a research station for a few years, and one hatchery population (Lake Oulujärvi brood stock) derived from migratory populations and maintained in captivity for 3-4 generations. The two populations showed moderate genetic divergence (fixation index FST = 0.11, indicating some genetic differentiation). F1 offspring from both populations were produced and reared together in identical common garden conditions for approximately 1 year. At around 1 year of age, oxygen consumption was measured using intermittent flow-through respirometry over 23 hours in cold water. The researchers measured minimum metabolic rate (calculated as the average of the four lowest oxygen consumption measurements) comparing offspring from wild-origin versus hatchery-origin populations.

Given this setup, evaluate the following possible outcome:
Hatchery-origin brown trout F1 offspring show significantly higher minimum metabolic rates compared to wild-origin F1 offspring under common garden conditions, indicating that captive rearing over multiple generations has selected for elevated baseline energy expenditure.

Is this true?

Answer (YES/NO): NO